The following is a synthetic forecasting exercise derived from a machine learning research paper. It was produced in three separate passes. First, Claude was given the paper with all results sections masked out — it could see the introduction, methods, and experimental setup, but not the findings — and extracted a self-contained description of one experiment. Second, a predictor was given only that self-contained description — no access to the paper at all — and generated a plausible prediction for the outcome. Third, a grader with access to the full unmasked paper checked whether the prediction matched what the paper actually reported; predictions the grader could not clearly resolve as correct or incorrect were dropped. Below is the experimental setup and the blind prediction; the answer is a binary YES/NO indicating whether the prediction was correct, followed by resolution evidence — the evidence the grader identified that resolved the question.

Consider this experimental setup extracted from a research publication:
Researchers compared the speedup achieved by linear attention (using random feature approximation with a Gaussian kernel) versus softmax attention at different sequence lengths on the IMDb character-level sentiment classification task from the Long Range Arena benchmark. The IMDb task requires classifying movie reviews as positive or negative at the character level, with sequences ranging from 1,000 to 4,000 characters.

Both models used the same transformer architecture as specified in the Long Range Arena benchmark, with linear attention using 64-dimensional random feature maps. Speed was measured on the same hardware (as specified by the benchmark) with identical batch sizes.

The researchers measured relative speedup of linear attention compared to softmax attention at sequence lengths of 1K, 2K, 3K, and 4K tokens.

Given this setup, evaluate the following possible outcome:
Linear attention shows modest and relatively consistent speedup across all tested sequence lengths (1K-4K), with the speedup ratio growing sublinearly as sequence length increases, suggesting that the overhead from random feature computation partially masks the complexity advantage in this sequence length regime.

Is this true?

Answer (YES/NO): NO